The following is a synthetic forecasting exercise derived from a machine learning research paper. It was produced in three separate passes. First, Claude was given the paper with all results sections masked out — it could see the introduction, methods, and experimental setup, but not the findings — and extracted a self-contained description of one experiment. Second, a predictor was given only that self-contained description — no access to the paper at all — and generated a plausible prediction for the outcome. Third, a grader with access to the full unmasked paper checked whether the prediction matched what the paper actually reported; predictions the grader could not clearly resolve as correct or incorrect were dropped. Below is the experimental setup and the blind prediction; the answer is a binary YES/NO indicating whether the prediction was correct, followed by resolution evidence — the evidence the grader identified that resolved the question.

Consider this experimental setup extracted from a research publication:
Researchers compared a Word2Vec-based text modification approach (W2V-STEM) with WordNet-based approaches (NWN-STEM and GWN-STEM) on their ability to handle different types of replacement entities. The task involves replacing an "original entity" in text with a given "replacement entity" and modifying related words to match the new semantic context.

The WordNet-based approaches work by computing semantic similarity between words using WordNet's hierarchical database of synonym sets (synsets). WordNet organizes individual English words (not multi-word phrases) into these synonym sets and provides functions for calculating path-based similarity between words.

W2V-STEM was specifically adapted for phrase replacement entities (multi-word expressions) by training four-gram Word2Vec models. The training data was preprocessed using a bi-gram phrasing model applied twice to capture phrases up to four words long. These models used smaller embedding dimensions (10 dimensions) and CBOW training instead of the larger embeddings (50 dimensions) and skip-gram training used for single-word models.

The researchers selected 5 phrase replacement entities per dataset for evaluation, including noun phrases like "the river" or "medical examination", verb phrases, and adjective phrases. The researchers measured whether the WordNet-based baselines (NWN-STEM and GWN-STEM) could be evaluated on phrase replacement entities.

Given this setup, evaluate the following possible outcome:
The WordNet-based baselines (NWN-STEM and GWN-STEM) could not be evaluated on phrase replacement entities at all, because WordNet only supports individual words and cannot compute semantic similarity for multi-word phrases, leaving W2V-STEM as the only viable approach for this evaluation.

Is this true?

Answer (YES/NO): YES